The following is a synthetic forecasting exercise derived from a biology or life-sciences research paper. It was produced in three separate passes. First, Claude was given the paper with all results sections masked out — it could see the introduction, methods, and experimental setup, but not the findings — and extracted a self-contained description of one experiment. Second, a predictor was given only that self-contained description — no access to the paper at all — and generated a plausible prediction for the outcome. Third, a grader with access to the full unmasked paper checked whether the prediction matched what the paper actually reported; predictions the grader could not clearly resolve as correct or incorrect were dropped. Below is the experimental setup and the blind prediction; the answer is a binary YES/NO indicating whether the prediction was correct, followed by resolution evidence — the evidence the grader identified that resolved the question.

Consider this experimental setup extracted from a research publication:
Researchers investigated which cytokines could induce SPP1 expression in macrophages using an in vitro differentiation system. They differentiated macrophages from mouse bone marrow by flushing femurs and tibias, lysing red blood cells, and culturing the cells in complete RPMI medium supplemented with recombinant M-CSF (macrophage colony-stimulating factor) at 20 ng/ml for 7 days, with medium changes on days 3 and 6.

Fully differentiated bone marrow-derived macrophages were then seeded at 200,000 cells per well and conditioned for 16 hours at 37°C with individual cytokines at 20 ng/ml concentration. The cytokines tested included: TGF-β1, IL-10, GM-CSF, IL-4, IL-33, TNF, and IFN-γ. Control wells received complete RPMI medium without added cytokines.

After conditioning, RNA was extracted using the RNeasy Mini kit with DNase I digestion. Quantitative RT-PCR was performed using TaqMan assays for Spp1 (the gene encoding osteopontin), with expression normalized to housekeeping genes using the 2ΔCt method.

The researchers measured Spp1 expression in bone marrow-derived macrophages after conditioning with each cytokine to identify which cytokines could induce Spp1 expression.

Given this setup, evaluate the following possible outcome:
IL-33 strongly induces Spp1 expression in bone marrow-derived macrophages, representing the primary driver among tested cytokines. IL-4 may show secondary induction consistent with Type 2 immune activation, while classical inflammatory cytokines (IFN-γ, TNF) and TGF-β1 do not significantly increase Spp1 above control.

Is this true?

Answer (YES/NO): NO